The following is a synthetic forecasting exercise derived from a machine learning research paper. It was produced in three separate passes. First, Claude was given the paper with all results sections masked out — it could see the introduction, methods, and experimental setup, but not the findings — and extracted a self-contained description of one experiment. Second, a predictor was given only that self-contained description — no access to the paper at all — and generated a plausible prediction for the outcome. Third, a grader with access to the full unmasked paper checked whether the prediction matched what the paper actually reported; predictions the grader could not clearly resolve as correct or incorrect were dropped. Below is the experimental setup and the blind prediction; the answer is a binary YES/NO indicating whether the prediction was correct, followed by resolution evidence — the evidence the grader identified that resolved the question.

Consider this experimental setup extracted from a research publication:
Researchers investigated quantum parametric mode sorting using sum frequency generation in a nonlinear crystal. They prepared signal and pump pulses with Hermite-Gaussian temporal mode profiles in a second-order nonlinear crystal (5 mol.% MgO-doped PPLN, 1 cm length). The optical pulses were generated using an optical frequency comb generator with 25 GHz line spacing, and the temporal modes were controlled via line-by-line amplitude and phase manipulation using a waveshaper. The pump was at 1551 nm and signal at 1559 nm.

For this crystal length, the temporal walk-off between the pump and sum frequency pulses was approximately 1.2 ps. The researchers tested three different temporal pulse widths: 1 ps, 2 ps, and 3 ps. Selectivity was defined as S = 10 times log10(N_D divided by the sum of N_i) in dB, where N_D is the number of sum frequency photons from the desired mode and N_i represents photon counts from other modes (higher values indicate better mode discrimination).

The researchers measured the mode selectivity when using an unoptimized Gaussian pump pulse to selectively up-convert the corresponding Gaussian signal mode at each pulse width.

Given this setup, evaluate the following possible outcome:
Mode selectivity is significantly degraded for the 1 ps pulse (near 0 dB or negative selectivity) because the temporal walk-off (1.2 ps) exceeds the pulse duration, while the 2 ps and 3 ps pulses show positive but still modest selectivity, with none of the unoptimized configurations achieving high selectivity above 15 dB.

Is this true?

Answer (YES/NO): NO